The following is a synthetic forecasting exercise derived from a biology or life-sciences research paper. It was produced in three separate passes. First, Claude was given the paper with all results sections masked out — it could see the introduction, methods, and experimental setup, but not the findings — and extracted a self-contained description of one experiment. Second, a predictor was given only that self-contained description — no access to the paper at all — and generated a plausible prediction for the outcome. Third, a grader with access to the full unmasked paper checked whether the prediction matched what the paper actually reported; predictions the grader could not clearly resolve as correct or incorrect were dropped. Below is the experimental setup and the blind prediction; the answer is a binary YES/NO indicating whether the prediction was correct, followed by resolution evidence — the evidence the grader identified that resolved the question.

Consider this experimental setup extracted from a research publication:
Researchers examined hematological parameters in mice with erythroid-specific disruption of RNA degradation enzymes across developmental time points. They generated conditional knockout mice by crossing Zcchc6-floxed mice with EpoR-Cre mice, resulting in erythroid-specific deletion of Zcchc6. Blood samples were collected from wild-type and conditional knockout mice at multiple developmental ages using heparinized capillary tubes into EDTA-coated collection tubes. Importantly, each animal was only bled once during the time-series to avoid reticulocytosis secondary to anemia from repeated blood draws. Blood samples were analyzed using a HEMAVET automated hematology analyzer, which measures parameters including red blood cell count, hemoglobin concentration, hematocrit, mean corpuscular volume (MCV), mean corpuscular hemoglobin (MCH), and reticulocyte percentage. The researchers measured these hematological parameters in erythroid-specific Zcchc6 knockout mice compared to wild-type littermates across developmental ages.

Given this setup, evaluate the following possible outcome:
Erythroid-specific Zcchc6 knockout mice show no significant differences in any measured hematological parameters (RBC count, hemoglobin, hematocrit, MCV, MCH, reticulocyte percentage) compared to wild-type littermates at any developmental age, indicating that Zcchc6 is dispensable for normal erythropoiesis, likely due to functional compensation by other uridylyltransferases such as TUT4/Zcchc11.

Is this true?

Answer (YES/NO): NO